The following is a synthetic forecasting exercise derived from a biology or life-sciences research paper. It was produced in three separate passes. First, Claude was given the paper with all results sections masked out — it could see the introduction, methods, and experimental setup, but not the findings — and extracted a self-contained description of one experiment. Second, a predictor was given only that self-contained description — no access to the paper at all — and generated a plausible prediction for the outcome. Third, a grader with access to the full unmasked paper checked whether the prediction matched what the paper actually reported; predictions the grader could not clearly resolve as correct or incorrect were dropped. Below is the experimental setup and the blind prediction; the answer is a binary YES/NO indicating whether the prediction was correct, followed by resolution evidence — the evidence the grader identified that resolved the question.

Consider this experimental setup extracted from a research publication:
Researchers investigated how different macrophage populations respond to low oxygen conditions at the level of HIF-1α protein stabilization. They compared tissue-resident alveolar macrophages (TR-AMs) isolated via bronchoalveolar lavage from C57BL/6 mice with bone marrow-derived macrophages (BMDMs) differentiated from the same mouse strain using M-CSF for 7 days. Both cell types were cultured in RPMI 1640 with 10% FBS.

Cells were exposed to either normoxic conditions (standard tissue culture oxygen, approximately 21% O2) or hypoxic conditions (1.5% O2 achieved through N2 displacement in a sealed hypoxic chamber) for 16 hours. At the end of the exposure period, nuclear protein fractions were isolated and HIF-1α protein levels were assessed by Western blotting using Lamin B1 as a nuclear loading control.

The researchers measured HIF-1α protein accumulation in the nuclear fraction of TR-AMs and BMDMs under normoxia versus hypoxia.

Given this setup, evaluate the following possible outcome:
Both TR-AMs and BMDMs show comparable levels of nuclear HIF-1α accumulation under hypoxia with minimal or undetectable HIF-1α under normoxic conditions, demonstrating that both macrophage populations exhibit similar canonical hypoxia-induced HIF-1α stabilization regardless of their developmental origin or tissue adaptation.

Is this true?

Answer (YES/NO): NO